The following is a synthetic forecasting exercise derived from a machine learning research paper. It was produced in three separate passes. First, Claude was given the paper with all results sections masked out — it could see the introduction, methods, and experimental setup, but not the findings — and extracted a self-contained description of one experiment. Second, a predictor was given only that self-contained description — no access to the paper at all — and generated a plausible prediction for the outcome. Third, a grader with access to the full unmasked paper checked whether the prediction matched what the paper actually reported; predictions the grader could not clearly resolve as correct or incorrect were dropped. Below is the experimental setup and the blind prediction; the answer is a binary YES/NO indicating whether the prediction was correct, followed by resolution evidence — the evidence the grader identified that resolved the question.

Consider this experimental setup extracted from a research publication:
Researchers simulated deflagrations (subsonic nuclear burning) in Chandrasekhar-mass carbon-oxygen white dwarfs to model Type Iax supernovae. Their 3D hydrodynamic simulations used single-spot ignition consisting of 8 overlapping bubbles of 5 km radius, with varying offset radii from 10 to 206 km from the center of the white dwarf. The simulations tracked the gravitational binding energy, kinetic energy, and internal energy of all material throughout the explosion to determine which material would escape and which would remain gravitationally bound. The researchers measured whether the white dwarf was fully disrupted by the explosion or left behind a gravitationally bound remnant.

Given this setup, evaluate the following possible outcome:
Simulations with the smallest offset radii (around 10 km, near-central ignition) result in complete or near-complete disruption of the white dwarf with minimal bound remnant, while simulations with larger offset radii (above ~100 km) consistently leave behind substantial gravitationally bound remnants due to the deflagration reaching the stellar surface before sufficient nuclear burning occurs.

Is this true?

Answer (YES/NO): NO